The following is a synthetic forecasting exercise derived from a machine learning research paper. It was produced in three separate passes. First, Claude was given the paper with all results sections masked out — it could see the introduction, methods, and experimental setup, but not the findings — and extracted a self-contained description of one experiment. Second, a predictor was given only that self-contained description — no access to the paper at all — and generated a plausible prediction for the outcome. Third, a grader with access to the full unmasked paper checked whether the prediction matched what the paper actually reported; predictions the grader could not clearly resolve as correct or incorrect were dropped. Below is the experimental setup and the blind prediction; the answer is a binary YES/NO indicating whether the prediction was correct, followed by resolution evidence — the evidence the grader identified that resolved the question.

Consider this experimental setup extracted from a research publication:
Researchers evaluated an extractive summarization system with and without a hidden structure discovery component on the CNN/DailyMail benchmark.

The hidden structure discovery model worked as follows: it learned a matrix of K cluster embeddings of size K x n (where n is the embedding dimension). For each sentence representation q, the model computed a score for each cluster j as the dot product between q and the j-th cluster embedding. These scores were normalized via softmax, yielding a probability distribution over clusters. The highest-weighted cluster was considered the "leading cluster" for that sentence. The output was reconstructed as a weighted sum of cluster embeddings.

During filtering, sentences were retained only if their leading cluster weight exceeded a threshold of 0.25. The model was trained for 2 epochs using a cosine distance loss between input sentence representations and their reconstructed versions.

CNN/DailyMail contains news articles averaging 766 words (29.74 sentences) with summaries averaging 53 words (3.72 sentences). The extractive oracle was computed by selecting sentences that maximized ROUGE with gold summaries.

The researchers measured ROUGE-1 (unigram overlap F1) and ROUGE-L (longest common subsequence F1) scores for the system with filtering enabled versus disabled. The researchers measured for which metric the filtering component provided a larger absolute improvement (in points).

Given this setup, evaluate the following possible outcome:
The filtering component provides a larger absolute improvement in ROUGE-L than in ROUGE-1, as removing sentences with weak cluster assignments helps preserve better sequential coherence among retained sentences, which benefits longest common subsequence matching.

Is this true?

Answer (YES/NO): NO